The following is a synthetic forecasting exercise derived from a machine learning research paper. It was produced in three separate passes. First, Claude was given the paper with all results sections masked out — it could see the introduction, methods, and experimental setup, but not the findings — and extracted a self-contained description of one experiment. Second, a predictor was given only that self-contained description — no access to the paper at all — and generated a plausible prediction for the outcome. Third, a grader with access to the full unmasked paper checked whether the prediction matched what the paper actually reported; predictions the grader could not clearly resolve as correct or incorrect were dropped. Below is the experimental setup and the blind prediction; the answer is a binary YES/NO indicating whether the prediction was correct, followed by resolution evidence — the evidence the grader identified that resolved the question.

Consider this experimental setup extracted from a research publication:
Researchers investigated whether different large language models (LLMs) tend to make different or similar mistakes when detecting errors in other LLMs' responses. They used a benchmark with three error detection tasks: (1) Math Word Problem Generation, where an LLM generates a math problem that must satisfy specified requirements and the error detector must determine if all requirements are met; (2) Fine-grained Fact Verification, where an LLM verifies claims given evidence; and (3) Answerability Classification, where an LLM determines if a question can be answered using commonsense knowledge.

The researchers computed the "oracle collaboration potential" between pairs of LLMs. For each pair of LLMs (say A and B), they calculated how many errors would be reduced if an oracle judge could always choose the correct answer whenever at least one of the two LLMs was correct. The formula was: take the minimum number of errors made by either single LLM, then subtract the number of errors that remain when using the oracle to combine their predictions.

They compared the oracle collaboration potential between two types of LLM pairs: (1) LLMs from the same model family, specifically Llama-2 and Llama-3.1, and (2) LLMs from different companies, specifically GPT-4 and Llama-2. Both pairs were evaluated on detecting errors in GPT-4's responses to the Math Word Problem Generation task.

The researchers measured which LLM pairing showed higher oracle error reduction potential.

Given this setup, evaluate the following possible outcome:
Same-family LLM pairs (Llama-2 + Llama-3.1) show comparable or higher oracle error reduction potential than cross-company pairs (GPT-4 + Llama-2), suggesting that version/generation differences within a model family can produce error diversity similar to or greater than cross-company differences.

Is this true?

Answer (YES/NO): NO